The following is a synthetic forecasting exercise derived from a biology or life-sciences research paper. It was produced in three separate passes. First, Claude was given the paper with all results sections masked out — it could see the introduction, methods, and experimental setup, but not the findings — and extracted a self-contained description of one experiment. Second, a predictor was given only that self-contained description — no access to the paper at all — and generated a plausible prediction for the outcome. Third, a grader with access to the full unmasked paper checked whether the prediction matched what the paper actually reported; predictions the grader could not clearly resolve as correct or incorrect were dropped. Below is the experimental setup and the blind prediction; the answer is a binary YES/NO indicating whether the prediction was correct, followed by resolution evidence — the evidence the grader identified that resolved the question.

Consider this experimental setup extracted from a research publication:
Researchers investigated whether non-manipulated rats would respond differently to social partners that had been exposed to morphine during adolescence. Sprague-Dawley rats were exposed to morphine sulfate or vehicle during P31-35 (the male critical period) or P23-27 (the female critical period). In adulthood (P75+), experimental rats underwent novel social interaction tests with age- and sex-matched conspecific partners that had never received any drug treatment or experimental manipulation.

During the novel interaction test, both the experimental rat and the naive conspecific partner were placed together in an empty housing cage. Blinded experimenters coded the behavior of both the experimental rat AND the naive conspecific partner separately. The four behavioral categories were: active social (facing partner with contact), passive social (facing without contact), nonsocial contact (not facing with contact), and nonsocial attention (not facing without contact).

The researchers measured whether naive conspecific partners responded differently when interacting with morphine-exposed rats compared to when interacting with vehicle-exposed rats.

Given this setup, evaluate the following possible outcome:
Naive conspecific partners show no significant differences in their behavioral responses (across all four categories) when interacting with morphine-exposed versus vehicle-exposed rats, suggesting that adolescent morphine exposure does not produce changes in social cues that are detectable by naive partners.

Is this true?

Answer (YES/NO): NO